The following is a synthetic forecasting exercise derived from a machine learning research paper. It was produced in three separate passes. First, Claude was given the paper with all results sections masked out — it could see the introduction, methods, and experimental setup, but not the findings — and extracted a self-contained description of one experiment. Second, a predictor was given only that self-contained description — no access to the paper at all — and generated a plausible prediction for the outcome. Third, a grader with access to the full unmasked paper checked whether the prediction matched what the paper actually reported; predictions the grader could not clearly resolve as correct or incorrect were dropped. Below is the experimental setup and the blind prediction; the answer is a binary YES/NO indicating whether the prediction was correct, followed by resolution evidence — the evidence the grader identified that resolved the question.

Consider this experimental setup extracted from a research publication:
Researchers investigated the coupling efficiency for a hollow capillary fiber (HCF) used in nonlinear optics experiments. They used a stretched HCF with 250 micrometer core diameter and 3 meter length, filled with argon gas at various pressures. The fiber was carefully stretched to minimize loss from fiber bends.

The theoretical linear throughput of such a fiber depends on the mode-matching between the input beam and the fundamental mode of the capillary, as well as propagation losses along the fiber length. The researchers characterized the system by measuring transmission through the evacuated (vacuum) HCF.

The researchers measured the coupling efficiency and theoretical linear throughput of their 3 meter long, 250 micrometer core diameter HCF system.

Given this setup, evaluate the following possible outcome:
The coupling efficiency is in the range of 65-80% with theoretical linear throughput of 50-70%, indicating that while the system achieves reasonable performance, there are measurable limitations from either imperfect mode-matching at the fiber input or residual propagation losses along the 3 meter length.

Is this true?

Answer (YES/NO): YES